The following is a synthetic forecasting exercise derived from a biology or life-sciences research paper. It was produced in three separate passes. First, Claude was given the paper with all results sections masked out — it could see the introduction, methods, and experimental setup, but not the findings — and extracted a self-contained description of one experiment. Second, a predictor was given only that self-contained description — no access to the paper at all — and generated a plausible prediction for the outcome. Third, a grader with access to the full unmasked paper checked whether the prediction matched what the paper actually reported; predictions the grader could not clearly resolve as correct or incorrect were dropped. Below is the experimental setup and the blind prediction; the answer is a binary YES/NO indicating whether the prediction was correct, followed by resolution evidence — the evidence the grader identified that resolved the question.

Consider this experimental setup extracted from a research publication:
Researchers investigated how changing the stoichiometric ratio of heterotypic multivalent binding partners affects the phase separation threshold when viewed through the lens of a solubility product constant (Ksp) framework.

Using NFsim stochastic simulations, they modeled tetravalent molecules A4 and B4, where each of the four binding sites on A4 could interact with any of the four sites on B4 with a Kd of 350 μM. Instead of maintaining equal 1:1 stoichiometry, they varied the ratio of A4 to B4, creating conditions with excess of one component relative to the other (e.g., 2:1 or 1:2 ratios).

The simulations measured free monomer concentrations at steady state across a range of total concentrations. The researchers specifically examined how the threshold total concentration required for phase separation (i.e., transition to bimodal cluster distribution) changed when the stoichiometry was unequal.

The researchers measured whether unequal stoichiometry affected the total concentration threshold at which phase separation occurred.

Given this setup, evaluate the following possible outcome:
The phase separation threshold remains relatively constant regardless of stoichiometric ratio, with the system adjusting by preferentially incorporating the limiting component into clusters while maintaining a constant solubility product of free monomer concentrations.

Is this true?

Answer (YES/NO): NO